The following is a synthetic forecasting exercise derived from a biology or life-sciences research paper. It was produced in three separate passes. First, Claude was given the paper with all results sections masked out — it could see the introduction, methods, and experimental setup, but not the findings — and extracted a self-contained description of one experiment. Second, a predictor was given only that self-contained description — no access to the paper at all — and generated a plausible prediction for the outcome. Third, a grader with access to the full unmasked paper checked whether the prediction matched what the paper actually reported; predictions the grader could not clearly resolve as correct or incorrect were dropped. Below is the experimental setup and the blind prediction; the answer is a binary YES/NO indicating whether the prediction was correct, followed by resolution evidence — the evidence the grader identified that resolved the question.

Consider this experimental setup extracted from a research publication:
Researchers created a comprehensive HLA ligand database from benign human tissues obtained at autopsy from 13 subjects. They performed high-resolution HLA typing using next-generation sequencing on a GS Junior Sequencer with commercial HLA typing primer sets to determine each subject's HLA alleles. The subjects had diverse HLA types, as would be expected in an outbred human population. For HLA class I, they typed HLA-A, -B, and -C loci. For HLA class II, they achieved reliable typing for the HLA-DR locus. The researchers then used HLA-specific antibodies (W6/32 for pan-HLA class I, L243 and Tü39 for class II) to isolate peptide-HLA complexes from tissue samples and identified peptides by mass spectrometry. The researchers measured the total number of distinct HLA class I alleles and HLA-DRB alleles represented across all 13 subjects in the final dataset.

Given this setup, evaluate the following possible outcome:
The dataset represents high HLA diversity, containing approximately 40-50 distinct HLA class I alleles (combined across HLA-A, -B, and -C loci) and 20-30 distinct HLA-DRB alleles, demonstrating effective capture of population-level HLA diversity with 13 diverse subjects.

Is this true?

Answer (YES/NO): NO